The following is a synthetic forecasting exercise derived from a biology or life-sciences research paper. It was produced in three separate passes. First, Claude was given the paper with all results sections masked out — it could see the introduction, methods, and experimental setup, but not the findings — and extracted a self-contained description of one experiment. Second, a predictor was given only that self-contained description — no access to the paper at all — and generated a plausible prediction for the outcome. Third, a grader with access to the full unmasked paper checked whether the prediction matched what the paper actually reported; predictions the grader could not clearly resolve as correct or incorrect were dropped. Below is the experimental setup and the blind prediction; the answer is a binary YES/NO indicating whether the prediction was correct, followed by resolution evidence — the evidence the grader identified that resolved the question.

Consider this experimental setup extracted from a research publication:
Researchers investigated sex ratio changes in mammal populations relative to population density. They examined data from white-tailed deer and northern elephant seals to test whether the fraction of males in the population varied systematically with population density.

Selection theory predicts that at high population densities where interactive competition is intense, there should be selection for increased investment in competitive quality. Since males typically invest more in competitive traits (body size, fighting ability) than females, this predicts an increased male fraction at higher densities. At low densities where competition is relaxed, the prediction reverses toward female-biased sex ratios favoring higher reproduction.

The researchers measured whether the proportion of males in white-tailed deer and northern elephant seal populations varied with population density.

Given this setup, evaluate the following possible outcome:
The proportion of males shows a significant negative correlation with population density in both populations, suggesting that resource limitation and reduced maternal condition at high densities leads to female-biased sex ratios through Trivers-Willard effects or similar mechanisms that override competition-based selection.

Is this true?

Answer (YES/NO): NO